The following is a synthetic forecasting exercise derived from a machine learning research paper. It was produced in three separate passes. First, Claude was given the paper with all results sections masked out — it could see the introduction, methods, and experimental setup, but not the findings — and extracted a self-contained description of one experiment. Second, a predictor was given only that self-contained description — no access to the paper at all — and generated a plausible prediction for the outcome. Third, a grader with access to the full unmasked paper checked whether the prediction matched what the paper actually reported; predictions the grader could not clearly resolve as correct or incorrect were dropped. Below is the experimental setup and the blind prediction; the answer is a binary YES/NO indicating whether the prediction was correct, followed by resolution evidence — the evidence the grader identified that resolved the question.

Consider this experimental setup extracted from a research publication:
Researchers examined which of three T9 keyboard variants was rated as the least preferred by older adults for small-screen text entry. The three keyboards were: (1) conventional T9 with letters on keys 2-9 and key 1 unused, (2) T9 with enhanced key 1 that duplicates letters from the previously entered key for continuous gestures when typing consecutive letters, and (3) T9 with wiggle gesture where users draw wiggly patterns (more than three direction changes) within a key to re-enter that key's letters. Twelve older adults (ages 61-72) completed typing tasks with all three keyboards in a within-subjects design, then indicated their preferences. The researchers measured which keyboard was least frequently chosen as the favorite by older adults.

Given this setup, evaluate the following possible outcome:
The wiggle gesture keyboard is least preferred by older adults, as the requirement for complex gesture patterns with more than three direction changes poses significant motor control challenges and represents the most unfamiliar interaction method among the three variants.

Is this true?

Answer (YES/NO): YES